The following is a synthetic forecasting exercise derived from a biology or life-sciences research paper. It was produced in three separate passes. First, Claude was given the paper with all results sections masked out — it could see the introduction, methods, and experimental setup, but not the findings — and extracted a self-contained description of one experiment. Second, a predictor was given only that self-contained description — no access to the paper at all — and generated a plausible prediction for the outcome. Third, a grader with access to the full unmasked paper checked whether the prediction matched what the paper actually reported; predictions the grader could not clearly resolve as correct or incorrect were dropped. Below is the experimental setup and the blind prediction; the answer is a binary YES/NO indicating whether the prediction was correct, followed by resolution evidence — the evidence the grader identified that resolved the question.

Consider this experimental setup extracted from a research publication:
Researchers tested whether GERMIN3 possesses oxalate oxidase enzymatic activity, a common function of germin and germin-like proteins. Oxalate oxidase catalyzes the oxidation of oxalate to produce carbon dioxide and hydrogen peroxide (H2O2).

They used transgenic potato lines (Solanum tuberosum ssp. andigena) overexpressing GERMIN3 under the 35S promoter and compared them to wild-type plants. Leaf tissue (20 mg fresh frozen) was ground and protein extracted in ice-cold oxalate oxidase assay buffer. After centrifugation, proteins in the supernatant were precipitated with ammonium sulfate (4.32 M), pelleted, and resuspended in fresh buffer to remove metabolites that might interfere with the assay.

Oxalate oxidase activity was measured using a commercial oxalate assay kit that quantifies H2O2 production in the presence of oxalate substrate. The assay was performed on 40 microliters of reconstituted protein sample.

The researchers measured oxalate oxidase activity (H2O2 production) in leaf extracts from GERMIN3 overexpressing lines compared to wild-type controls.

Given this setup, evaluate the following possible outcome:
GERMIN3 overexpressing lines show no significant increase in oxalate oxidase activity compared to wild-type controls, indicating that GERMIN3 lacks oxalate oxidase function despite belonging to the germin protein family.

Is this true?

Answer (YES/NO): NO